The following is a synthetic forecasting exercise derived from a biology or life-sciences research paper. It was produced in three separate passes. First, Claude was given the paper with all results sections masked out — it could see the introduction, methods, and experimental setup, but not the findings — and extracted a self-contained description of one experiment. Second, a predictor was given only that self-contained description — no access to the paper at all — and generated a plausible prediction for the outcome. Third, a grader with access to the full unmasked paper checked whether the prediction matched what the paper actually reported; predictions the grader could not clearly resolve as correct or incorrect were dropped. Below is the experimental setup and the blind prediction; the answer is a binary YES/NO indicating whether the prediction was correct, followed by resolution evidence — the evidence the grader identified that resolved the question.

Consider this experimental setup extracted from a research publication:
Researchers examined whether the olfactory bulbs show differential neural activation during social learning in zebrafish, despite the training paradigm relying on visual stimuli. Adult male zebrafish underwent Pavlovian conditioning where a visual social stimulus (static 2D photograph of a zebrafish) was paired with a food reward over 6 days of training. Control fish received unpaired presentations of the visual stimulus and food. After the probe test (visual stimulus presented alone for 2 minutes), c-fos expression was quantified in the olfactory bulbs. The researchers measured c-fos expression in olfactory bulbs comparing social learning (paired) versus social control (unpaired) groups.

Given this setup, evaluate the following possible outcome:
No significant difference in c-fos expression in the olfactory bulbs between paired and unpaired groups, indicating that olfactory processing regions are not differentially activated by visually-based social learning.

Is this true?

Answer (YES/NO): NO